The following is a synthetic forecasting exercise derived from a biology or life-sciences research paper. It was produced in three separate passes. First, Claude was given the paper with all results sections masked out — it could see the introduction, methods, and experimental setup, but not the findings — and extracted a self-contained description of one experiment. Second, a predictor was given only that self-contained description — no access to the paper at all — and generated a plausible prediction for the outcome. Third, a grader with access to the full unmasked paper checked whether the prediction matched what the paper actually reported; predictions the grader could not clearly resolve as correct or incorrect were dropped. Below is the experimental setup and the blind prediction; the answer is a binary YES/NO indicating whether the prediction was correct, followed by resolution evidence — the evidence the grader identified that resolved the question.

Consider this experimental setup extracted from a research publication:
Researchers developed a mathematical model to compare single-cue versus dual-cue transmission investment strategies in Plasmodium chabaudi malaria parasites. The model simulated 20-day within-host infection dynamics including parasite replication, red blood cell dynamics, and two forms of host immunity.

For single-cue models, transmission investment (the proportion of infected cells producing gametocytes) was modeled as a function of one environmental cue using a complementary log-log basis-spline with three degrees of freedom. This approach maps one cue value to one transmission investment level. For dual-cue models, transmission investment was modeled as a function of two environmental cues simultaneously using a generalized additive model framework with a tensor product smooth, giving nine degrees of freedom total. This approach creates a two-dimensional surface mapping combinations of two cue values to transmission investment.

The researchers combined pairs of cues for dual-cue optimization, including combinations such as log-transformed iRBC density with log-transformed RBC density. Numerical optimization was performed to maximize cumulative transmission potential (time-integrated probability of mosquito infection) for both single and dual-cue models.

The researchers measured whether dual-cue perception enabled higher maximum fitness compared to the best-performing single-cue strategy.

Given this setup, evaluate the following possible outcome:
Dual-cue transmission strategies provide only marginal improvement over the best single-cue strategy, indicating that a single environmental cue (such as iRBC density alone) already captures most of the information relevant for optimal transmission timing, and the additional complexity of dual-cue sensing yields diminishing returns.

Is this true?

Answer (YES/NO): NO